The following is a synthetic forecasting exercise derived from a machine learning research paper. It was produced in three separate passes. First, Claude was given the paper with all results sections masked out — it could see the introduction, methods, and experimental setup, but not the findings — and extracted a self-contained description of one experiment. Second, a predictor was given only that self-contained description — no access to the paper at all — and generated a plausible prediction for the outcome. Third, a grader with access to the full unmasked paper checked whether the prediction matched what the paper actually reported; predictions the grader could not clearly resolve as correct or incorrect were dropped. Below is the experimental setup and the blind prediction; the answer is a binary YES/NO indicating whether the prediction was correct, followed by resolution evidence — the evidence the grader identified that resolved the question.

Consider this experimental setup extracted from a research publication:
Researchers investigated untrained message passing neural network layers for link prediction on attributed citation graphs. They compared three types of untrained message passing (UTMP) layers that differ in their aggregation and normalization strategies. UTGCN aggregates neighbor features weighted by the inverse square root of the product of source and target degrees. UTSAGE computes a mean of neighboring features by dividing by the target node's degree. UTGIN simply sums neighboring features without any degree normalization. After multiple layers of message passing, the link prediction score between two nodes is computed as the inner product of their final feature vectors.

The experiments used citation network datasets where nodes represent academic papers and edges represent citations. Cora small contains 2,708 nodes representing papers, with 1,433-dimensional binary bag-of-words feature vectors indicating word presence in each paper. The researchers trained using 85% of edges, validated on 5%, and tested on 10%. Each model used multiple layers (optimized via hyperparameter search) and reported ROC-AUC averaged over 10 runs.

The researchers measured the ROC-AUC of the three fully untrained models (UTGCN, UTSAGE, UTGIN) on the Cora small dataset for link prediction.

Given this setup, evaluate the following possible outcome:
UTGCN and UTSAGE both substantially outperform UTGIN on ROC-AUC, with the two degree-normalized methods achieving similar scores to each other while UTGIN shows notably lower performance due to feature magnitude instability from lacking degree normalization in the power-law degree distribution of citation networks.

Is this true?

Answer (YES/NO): YES